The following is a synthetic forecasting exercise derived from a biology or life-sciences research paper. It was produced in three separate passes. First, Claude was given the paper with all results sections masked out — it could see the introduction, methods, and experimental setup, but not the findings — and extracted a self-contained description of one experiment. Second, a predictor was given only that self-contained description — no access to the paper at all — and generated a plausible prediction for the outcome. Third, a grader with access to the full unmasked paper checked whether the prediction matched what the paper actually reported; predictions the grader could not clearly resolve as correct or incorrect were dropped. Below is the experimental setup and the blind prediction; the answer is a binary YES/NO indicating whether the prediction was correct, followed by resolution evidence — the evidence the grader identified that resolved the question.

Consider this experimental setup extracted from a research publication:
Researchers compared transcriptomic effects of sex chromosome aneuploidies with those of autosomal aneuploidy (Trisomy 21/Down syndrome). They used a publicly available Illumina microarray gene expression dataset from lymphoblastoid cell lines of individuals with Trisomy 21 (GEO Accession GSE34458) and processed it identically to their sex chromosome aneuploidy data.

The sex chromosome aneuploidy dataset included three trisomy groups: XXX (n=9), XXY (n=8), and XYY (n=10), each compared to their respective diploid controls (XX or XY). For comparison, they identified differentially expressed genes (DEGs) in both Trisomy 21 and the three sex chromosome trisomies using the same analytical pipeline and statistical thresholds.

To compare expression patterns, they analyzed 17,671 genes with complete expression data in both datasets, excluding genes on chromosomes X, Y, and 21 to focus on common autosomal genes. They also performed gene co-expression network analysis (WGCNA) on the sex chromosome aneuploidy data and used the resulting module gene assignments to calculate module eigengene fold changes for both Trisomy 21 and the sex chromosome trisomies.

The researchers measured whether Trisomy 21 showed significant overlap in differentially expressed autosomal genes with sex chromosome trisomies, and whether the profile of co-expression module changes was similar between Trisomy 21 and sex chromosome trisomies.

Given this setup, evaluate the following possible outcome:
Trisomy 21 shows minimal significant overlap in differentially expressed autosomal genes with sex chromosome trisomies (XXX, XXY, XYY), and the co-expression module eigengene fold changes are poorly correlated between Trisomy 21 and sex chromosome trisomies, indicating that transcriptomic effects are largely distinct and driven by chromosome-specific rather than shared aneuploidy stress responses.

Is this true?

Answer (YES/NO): YES